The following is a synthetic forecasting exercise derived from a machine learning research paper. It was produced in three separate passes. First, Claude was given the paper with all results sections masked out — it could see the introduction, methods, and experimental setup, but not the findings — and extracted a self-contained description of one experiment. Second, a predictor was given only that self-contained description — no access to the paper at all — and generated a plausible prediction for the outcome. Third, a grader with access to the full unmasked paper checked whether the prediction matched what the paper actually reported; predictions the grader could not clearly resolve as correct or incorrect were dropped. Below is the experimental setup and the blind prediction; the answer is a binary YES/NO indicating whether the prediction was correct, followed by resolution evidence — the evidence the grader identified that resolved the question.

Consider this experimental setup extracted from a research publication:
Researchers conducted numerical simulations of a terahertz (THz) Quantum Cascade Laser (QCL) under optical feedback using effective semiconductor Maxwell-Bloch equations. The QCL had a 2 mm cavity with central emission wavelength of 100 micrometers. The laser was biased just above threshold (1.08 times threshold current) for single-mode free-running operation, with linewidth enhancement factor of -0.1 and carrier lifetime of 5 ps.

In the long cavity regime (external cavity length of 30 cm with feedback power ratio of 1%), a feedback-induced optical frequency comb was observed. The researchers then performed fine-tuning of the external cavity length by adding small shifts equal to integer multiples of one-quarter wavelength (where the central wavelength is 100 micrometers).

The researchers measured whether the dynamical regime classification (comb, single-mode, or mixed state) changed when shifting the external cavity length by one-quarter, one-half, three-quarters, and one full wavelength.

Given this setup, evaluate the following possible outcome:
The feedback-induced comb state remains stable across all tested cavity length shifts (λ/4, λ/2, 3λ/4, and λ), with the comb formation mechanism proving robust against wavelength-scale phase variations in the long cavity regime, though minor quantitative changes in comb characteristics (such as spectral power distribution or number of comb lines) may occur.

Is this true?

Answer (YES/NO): YES